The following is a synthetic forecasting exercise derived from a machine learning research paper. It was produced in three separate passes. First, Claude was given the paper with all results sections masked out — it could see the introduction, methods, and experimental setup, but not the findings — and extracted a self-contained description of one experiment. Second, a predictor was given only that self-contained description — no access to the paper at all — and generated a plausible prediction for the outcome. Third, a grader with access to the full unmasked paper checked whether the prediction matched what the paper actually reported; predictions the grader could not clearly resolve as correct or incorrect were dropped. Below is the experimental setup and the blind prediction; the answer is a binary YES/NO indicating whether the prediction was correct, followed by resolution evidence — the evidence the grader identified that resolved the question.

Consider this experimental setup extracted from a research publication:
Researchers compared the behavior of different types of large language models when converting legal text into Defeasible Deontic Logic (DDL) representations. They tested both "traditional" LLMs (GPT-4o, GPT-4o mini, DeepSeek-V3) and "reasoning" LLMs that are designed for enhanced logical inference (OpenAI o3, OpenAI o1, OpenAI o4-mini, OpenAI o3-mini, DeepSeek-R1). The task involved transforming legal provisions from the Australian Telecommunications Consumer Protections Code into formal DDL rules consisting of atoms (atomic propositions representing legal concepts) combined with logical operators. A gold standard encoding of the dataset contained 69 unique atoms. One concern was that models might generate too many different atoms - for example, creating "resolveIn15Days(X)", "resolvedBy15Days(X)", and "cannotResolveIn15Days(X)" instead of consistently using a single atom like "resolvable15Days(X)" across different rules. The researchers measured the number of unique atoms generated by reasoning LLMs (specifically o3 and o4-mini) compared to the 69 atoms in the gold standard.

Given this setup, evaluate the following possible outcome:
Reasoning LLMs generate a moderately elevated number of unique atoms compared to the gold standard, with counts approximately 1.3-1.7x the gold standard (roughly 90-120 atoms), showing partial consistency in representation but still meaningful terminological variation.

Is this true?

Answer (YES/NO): YES